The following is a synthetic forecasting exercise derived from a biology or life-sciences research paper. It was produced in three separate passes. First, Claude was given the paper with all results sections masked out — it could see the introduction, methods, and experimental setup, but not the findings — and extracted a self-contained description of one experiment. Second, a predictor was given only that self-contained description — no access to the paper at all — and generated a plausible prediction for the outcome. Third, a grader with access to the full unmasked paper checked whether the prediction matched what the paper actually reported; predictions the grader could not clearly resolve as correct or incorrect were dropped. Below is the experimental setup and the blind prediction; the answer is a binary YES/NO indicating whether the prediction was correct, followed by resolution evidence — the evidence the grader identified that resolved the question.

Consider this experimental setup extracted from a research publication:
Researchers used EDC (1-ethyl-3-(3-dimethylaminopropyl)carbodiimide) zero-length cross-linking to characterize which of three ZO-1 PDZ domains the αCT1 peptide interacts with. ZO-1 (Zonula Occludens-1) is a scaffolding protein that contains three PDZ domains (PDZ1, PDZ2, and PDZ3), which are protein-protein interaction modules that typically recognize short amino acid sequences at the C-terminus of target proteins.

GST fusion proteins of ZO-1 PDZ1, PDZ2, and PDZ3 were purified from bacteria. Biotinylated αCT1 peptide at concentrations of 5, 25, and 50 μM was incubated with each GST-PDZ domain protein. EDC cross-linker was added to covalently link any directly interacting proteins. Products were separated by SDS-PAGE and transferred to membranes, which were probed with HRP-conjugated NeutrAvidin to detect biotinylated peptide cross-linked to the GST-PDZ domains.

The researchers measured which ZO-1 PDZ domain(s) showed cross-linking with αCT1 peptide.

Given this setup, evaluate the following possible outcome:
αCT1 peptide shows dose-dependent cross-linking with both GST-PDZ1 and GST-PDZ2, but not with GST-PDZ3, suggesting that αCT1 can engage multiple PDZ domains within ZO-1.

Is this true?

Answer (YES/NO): NO